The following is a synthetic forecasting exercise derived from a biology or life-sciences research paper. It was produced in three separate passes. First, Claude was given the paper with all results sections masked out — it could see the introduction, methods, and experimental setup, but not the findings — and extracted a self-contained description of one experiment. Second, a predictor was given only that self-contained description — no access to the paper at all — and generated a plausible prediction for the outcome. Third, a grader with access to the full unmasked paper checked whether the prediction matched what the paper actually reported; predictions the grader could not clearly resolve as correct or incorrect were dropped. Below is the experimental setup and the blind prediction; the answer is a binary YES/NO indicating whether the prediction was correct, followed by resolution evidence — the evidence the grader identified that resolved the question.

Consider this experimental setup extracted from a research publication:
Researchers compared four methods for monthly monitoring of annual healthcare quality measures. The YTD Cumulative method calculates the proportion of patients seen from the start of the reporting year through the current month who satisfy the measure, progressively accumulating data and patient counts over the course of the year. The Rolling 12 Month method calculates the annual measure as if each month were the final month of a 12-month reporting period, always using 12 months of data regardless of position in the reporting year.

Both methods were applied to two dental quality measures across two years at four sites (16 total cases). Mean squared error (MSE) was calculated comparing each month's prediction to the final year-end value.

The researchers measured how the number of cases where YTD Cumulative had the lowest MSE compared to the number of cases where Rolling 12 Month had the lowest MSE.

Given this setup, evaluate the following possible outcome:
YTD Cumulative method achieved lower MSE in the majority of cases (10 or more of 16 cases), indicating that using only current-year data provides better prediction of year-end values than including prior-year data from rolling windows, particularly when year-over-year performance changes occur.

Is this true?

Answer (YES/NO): NO